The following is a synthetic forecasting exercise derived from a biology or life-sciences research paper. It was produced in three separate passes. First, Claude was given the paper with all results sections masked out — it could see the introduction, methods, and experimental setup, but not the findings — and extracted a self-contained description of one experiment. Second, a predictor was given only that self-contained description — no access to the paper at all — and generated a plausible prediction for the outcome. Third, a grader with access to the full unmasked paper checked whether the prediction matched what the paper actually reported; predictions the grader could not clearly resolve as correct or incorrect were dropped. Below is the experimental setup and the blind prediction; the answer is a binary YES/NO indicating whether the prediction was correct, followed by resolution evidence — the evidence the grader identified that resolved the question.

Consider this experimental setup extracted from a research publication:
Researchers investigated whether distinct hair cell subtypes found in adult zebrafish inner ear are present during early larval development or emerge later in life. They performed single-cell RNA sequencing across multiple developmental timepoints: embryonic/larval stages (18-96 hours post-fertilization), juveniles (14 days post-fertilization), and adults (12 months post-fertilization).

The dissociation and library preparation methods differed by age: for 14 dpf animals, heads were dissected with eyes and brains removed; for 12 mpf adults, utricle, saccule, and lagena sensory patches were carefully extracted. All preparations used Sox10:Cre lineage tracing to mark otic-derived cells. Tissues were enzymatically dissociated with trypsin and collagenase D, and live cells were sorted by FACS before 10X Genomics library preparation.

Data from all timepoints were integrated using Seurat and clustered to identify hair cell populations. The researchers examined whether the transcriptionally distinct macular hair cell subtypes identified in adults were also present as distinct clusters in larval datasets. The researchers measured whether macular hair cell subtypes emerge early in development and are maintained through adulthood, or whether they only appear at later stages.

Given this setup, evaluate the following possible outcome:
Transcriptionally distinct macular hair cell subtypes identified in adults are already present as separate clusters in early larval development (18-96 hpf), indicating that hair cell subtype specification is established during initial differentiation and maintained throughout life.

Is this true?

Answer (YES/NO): YES